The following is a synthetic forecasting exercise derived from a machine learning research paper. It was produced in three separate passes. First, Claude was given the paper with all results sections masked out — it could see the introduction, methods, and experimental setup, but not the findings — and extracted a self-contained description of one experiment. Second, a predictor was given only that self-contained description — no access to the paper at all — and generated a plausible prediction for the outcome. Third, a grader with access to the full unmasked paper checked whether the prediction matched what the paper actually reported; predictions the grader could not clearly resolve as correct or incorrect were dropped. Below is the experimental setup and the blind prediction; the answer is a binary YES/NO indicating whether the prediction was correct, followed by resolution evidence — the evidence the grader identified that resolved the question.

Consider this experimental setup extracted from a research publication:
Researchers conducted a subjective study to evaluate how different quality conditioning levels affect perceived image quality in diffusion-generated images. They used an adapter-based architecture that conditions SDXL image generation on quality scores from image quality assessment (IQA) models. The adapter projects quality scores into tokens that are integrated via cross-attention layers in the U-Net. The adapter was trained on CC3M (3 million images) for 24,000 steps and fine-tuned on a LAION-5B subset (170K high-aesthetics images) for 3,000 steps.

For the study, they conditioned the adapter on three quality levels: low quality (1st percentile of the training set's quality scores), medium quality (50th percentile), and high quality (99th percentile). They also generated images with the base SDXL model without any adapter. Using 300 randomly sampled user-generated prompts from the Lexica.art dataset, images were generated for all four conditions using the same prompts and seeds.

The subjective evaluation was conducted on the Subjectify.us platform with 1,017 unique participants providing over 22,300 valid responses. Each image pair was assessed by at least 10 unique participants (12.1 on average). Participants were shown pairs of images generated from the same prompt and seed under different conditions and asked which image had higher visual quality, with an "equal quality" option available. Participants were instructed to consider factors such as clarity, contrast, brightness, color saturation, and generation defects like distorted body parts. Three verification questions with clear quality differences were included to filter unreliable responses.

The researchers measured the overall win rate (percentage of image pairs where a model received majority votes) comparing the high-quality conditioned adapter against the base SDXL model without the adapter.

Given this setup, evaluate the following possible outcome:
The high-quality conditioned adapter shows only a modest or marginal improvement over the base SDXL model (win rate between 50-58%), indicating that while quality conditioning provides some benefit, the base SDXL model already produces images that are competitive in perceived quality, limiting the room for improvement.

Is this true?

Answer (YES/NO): NO